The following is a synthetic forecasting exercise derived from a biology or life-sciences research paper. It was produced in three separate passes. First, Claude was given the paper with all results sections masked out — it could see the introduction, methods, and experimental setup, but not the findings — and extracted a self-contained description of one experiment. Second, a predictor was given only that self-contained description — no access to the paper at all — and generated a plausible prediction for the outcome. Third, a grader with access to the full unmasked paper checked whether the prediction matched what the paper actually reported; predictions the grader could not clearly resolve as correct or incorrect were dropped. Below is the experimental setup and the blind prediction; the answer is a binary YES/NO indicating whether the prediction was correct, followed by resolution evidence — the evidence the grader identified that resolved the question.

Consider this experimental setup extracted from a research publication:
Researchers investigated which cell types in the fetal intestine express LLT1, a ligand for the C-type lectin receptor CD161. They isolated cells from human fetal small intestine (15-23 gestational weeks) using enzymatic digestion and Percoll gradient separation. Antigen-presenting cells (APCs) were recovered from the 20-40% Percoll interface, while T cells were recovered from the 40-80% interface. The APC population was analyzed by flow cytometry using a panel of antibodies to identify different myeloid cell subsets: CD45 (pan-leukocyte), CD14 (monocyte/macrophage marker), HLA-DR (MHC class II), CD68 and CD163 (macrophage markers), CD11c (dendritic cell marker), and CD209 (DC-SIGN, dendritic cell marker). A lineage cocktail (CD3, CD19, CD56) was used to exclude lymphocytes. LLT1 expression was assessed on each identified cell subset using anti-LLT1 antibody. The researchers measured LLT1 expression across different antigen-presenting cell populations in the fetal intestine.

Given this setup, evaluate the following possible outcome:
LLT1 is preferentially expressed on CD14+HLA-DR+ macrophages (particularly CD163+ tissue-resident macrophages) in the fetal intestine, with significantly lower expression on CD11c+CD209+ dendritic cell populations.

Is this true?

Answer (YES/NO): YES